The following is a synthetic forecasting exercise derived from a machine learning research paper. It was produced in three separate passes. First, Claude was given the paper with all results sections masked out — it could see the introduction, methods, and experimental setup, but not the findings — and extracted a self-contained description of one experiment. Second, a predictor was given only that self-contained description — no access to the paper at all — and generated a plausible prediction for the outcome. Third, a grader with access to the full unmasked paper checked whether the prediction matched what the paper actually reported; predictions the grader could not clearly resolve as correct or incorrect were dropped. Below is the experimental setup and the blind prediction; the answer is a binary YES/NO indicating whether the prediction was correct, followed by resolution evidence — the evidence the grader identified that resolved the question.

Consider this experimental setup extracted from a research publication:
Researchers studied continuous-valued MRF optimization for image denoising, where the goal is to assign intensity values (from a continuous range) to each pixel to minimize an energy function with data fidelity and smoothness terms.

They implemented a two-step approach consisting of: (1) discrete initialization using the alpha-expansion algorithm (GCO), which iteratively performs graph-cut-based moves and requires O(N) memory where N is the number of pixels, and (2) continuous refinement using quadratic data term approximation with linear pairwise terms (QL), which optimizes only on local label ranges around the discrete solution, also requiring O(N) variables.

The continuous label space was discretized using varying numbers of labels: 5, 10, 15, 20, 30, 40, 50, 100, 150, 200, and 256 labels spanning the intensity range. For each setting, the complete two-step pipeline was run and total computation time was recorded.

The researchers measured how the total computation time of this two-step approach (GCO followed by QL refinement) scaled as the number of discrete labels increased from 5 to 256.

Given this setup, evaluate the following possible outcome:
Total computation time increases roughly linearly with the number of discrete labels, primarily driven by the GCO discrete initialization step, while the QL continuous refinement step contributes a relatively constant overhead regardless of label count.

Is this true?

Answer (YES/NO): NO